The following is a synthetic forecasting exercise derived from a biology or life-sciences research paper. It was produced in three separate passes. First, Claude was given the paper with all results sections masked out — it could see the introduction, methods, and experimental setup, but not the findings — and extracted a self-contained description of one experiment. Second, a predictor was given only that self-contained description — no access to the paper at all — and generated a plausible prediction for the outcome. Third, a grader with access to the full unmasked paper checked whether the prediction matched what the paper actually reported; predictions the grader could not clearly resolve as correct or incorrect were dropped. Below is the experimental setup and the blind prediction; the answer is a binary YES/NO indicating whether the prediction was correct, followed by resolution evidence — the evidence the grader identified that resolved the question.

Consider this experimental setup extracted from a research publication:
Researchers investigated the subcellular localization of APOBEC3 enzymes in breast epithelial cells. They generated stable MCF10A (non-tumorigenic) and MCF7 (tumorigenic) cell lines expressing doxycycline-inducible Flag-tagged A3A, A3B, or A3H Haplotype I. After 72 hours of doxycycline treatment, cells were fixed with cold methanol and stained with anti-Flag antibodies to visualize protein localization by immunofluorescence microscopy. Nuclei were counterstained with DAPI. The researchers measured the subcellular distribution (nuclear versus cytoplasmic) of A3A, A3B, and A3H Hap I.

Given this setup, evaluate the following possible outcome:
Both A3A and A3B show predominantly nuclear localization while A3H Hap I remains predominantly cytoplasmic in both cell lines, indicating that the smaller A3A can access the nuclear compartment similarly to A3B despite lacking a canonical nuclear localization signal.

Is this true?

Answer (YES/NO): NO